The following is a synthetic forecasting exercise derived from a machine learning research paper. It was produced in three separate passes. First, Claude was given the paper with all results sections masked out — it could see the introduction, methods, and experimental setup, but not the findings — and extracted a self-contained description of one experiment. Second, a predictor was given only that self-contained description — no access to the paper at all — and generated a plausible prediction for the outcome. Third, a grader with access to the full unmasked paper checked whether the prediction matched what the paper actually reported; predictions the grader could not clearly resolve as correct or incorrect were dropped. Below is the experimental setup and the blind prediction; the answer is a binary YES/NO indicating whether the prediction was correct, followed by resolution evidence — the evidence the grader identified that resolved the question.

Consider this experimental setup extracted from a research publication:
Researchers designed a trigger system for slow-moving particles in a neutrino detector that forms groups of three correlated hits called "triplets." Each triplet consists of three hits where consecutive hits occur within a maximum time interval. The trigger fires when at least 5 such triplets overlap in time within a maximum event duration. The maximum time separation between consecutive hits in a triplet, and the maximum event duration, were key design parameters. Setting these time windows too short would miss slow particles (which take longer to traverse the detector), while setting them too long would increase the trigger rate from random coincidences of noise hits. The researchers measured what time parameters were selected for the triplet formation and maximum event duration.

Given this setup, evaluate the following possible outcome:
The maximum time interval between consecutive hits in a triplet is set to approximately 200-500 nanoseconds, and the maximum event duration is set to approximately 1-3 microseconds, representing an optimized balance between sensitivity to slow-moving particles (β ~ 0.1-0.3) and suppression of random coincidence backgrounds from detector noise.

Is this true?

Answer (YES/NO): NO